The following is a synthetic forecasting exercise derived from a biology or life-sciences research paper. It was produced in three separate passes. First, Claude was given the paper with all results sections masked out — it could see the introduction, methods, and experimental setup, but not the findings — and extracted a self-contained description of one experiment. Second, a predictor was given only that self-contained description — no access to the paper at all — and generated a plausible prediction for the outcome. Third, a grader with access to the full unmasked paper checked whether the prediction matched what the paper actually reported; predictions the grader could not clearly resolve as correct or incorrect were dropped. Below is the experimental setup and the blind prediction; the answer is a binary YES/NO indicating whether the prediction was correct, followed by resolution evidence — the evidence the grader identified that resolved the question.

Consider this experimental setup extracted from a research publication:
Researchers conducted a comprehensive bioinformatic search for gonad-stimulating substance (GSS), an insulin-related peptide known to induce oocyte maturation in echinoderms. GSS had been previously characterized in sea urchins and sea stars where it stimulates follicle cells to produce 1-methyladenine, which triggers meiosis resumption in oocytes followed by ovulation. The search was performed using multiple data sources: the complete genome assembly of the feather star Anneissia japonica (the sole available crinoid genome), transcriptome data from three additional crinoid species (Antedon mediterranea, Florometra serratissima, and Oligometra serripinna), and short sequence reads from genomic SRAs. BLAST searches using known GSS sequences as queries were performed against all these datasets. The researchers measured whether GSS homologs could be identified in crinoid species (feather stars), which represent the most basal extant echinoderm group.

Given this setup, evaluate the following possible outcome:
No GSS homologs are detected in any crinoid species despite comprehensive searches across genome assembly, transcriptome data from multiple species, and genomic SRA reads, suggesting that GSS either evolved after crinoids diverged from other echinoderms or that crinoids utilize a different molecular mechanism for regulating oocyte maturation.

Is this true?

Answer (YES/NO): YES